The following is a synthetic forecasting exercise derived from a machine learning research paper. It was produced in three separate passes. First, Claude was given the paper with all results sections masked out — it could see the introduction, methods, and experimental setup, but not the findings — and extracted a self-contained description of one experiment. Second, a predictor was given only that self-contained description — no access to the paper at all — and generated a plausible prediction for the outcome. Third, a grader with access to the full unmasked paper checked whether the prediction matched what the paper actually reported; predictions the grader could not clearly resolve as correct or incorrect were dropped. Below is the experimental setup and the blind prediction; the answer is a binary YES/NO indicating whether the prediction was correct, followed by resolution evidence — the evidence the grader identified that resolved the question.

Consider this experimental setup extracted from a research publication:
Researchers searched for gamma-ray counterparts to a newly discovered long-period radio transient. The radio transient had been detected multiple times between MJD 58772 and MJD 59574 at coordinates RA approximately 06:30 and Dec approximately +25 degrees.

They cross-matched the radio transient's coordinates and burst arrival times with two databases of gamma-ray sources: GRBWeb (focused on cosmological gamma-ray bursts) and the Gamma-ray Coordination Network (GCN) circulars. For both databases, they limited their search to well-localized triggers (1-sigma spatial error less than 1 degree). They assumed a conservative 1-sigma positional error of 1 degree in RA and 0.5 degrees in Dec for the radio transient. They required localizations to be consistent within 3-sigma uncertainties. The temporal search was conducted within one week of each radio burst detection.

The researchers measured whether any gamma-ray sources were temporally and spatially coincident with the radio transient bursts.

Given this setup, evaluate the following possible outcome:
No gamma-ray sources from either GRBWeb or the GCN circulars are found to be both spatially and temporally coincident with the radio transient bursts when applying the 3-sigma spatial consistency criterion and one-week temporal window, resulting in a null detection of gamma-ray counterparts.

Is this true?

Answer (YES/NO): YES